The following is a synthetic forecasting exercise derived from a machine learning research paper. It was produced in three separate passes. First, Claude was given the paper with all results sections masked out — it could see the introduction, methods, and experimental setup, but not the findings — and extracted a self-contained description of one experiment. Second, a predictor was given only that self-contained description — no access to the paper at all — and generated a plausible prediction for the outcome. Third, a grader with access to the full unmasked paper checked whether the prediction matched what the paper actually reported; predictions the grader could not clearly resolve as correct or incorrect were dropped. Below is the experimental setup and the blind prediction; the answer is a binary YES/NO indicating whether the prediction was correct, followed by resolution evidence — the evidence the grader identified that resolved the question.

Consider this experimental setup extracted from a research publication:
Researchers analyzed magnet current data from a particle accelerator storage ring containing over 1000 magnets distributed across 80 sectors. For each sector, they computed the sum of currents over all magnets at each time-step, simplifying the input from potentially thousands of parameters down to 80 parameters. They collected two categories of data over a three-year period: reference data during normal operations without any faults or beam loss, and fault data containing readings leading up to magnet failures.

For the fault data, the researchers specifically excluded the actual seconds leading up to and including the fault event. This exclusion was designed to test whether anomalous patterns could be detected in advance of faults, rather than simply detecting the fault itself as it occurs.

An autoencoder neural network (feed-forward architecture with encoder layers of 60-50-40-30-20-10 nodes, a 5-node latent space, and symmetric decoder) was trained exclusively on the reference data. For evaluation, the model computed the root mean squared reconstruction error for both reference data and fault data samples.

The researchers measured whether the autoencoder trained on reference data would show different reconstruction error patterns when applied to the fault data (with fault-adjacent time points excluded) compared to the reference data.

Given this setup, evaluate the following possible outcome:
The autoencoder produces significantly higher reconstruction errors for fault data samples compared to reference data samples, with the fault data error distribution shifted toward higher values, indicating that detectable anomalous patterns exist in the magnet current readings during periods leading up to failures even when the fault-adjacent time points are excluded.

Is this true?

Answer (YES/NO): YES